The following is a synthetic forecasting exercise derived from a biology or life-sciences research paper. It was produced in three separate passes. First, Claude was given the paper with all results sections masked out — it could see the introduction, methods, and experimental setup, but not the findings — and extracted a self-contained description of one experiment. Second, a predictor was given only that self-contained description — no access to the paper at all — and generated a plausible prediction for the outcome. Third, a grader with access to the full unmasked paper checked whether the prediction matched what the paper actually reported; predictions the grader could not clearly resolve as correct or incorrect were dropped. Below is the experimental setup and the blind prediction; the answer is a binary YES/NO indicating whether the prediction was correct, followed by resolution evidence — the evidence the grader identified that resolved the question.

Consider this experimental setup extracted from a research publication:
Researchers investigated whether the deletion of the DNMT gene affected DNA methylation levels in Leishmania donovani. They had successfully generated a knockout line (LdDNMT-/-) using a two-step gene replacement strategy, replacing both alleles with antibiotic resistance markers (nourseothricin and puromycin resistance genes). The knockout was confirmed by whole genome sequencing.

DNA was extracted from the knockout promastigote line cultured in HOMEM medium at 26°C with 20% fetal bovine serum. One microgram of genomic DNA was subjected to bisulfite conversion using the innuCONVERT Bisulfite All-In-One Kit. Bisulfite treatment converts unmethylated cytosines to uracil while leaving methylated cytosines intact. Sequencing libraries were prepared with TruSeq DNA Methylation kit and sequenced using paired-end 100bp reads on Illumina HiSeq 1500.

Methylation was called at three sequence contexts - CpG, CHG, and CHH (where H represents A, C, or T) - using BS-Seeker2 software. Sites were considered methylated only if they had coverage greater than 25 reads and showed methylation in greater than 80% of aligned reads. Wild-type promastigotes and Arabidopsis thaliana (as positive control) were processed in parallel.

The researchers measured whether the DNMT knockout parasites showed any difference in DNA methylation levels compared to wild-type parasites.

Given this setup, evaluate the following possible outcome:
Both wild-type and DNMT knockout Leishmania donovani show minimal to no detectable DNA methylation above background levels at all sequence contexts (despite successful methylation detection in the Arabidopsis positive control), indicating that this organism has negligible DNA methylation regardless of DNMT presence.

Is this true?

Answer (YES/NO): YES